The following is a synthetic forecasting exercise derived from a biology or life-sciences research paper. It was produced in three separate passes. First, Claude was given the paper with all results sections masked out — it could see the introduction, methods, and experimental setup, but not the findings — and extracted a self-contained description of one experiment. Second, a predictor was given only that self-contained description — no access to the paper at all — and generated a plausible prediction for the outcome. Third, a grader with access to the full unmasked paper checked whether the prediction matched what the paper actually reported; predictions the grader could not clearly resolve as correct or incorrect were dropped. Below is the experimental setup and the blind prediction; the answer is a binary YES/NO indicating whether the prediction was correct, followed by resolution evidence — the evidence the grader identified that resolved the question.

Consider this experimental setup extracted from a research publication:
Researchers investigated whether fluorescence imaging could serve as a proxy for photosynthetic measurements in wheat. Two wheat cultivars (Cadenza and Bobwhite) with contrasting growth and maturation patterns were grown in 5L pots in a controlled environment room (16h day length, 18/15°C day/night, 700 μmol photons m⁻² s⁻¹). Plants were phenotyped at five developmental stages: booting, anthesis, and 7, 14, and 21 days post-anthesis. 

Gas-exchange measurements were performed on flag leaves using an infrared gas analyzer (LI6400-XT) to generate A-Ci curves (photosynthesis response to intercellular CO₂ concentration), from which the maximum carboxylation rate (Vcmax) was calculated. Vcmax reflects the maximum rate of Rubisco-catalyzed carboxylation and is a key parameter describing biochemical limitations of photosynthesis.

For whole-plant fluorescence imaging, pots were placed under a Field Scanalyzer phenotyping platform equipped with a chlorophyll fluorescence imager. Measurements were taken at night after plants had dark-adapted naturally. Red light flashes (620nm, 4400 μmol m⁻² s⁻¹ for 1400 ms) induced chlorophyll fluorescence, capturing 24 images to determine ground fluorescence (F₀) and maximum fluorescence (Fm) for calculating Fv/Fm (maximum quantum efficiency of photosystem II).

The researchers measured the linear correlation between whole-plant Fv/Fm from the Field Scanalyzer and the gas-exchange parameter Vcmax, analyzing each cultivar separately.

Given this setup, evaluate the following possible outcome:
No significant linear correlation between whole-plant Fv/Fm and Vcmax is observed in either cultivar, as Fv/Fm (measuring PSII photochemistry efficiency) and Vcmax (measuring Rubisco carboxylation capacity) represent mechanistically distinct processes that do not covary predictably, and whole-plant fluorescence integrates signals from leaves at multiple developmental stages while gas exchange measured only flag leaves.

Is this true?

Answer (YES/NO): NO